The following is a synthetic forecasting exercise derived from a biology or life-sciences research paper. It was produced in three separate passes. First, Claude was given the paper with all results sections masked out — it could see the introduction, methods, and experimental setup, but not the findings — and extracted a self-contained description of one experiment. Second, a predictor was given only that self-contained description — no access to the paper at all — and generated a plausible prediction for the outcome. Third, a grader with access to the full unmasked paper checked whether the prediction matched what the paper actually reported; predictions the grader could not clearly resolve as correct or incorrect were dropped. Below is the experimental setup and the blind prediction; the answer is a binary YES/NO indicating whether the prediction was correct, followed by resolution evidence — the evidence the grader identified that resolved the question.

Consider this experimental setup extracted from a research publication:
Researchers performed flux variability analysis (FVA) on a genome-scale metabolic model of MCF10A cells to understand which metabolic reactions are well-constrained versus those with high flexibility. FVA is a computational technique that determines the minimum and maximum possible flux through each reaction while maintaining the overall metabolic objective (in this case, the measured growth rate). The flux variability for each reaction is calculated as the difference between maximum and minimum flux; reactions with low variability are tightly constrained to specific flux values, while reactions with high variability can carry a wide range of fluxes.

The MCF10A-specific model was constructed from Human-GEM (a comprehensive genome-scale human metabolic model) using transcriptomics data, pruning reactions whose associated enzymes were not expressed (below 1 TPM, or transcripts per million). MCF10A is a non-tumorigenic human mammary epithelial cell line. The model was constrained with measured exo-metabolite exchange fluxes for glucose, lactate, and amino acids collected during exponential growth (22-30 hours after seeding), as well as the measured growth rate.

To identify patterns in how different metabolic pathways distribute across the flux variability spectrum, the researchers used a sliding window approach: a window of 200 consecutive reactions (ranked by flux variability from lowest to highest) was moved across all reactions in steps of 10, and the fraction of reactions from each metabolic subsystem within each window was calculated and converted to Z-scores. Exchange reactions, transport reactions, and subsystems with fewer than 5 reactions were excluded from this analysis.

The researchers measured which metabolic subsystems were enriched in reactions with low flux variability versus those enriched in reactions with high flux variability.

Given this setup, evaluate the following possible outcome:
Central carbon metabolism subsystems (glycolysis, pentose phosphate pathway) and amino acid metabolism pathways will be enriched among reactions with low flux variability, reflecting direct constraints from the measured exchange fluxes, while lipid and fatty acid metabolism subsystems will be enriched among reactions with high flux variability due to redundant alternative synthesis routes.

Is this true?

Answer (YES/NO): NO